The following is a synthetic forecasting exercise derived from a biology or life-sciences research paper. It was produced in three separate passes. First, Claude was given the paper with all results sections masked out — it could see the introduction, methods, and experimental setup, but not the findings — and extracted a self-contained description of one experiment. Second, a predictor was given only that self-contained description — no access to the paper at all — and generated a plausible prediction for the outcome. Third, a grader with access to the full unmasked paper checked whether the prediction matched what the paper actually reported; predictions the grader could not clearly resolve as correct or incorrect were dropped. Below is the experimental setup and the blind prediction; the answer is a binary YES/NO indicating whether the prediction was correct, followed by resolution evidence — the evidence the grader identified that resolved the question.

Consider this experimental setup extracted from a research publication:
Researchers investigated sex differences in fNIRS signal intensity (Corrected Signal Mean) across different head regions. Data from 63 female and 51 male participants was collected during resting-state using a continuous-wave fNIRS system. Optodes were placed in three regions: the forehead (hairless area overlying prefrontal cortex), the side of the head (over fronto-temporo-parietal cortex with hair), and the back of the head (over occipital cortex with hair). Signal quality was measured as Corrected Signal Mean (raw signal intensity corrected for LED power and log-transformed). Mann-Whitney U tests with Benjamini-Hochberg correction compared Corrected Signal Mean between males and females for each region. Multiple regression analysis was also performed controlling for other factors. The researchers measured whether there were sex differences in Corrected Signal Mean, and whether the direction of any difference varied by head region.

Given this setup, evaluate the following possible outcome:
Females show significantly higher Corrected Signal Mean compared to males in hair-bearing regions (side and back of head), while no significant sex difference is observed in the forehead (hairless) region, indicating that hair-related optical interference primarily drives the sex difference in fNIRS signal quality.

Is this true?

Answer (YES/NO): NO